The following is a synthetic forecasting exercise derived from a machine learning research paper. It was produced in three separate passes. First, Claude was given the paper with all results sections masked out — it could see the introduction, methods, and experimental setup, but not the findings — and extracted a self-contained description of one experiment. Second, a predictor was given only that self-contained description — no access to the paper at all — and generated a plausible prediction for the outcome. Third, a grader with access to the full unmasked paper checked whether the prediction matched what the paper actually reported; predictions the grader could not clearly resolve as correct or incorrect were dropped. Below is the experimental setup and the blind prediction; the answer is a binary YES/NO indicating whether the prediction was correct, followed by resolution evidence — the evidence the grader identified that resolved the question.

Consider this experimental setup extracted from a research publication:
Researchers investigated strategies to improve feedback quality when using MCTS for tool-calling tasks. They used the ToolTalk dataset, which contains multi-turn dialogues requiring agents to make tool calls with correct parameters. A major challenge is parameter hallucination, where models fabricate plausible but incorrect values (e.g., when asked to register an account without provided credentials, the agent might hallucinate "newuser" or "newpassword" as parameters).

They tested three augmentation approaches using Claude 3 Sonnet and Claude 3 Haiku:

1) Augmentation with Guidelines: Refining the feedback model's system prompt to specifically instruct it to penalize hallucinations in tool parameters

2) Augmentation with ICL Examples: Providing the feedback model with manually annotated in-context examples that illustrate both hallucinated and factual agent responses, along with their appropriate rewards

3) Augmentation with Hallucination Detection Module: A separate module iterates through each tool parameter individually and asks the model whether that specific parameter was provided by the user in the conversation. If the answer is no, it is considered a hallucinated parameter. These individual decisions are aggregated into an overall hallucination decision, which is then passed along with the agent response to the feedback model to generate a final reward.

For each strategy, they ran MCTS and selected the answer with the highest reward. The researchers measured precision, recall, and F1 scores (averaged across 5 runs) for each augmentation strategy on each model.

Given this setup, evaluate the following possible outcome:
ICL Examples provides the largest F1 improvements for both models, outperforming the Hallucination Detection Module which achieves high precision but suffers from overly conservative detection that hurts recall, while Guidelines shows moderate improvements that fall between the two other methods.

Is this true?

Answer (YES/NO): NO